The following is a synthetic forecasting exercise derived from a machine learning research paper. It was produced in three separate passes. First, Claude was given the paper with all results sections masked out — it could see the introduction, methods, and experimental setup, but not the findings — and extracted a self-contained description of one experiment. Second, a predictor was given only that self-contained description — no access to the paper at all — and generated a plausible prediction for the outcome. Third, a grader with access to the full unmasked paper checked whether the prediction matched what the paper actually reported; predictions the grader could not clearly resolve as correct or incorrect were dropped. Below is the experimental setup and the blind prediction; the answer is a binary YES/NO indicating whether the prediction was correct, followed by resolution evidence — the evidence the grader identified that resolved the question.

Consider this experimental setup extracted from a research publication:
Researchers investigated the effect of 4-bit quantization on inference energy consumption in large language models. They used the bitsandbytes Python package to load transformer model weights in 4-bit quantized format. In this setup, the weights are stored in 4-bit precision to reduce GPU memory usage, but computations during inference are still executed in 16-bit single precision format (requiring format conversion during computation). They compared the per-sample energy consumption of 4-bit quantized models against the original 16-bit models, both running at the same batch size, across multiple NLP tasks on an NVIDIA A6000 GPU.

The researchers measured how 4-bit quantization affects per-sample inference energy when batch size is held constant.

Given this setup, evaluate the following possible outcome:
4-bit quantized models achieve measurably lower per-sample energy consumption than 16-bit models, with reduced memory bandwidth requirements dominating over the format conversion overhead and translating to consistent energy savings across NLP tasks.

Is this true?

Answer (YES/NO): NO